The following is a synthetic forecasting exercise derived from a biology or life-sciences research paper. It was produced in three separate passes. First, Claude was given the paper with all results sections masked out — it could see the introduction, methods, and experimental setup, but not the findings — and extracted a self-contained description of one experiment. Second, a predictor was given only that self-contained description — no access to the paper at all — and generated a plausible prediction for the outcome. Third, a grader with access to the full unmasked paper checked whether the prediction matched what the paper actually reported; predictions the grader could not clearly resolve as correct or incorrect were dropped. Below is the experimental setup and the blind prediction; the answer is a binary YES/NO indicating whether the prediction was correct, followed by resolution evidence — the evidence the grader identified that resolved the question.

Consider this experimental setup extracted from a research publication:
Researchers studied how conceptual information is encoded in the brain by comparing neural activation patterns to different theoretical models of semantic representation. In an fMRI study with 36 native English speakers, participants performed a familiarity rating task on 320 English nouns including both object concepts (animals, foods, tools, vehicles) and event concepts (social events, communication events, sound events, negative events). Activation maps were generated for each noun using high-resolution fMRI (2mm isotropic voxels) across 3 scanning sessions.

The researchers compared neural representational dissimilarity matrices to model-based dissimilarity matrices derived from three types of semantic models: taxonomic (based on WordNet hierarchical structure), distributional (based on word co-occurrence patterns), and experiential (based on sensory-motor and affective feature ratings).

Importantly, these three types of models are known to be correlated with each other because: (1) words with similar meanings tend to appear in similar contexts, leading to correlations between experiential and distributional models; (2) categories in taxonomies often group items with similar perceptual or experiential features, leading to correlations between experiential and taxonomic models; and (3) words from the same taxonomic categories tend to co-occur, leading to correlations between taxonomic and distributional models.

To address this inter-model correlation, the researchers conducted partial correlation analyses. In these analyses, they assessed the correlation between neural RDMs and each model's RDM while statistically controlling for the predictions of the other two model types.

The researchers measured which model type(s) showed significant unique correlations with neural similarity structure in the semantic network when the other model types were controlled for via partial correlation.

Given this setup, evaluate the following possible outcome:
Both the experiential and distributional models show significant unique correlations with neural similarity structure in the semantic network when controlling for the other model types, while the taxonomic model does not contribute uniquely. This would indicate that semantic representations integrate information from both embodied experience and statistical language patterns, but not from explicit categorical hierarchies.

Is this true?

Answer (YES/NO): NO